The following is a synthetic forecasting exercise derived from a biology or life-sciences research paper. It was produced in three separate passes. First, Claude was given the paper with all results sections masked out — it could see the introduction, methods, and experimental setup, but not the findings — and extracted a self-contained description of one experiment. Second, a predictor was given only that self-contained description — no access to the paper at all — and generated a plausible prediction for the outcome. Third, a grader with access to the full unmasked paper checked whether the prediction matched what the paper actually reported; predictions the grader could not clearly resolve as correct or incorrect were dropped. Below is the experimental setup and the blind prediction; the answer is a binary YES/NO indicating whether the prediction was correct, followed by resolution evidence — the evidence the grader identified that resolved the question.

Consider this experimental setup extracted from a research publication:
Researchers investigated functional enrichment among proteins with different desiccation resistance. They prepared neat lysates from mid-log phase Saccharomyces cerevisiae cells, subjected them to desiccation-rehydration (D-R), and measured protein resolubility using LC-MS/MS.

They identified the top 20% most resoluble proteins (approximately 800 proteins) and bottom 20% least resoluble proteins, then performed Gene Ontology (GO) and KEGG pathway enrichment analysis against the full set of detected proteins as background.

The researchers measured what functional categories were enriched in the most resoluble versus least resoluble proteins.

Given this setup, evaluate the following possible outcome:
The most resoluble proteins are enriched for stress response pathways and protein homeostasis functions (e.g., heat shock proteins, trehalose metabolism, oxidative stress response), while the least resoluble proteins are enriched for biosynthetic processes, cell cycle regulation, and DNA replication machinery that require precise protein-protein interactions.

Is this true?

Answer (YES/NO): NO